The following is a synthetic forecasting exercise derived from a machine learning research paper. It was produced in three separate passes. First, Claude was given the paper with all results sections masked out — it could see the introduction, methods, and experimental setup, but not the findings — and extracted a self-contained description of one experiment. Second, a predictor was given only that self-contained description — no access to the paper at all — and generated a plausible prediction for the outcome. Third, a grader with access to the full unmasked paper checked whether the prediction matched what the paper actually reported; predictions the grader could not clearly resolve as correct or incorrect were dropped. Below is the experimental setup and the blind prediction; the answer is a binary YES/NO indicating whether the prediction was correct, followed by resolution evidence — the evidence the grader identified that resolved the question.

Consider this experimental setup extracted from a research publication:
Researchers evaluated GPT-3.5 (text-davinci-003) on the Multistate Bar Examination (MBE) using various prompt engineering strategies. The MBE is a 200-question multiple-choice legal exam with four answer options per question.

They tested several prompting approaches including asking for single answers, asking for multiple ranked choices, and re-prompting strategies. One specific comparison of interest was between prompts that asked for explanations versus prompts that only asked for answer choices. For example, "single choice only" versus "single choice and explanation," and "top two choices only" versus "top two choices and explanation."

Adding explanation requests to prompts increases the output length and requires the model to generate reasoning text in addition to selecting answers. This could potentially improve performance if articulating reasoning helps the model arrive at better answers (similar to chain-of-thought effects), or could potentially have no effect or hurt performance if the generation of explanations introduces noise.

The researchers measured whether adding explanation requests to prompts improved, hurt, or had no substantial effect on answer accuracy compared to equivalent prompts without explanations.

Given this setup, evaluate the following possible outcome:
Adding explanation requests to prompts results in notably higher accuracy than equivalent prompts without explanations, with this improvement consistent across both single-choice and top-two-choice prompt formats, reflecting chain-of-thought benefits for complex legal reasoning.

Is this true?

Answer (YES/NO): NO